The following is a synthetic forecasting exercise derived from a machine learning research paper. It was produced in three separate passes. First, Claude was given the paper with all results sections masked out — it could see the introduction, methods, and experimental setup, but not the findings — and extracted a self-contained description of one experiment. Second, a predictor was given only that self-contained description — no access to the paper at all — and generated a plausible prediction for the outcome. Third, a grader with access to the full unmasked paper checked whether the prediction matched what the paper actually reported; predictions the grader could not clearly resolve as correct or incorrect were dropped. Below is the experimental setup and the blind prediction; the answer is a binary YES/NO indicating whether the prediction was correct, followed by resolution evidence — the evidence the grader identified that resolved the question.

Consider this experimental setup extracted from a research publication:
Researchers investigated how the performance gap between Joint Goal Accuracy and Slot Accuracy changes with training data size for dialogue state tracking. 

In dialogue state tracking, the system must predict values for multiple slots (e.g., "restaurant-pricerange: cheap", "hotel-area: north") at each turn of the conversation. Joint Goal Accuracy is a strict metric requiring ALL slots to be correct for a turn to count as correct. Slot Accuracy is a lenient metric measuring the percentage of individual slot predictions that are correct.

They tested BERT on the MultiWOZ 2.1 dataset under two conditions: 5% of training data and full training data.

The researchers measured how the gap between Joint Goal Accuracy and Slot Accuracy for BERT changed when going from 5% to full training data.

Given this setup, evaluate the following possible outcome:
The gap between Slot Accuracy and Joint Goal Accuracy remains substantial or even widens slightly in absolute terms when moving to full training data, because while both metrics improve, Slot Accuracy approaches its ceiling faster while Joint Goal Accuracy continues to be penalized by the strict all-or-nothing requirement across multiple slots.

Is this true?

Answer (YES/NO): NO